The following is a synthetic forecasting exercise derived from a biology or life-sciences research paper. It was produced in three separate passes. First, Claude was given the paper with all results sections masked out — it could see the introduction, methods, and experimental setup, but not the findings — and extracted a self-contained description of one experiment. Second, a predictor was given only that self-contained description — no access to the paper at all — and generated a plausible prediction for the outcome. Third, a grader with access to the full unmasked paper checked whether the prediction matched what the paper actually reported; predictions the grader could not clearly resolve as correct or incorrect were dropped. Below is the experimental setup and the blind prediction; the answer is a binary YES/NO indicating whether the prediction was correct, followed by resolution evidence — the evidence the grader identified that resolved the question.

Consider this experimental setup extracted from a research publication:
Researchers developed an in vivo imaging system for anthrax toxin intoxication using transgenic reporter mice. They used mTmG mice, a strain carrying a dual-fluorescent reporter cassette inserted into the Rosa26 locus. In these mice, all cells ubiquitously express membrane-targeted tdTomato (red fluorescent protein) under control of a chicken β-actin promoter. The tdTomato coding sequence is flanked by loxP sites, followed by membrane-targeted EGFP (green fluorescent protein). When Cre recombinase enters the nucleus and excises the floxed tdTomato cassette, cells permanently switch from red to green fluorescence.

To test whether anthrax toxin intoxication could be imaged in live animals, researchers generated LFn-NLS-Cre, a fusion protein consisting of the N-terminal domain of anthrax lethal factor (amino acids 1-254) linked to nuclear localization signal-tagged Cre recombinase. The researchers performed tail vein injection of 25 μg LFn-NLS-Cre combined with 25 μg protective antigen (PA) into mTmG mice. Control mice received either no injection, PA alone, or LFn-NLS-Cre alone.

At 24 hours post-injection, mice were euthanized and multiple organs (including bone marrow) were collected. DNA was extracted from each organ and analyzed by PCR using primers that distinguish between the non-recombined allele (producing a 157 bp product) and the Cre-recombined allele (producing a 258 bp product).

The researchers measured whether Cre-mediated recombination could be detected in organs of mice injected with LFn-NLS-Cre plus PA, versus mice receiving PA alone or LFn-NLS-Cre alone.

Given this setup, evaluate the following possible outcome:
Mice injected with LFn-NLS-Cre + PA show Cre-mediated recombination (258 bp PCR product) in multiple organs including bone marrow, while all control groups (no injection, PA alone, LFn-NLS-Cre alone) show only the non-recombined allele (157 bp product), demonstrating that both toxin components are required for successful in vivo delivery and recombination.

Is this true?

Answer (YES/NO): YES